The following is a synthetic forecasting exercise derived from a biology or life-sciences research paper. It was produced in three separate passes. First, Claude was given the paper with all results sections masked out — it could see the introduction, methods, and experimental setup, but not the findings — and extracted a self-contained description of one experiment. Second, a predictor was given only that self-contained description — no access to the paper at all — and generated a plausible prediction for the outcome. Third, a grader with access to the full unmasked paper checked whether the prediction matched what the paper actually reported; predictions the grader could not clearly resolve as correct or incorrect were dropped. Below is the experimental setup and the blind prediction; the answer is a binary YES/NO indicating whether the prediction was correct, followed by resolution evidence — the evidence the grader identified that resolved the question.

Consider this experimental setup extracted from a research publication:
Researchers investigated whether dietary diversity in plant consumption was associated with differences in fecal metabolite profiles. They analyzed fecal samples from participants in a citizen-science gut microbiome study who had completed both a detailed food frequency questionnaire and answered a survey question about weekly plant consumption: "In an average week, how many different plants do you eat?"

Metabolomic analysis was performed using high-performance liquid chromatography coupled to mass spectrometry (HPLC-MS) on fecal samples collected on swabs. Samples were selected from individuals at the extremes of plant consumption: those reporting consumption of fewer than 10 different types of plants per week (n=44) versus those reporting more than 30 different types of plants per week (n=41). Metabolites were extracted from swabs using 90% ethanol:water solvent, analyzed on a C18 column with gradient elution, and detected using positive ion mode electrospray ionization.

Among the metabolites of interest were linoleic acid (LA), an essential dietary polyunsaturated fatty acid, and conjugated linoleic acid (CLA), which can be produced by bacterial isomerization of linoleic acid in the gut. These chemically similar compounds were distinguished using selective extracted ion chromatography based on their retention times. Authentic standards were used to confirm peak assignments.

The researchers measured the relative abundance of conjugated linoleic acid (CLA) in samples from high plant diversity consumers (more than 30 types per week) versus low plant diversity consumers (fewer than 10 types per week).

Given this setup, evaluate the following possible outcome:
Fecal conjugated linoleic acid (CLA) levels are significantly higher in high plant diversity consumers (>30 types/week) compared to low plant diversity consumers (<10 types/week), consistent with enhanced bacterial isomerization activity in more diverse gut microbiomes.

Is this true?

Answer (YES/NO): YES